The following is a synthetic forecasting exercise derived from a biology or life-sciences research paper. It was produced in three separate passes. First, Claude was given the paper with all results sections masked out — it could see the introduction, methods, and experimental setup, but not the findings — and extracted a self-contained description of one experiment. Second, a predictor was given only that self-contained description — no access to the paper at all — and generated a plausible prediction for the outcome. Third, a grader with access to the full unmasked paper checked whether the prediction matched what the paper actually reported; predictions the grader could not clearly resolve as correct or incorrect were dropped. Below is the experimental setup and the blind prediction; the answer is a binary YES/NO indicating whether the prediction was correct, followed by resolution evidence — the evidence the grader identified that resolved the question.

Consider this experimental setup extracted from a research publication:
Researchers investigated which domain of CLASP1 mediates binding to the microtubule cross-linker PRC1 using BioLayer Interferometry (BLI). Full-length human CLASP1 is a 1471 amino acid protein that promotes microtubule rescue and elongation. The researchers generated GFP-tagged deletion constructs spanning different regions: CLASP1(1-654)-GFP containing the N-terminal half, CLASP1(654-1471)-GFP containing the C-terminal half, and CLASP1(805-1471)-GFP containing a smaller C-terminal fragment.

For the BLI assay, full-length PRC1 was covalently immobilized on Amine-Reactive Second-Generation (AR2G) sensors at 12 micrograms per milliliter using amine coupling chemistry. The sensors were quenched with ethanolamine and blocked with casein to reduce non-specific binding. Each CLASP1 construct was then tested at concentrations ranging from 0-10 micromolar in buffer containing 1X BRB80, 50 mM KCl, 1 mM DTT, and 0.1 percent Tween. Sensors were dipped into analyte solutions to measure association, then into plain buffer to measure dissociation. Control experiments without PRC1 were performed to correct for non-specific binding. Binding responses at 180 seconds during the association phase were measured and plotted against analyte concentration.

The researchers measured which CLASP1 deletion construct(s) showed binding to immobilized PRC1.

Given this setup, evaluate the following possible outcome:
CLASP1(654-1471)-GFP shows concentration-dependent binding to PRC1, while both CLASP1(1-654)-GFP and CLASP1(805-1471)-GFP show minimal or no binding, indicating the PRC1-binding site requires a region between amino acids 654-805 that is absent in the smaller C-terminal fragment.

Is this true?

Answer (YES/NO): YES